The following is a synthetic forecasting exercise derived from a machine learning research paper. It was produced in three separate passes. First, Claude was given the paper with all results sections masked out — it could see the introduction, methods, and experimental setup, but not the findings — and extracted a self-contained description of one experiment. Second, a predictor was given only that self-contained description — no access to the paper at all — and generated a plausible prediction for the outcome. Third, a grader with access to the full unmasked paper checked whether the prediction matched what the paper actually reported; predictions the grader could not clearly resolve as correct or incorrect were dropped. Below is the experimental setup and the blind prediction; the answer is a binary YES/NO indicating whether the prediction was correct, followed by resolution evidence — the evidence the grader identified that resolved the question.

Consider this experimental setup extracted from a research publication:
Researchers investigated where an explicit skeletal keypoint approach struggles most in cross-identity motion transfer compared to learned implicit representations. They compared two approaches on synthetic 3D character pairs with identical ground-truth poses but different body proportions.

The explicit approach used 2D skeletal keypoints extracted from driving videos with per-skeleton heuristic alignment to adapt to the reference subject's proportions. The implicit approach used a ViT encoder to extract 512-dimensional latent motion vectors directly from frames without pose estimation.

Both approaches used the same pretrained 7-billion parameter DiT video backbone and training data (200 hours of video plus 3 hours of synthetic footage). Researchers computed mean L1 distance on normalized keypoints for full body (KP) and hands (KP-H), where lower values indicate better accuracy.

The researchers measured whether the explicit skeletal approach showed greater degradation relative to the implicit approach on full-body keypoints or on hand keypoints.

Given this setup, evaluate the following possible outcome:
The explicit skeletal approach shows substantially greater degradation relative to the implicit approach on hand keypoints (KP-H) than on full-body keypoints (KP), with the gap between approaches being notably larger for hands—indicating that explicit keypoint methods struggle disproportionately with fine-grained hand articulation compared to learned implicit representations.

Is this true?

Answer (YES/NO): YES